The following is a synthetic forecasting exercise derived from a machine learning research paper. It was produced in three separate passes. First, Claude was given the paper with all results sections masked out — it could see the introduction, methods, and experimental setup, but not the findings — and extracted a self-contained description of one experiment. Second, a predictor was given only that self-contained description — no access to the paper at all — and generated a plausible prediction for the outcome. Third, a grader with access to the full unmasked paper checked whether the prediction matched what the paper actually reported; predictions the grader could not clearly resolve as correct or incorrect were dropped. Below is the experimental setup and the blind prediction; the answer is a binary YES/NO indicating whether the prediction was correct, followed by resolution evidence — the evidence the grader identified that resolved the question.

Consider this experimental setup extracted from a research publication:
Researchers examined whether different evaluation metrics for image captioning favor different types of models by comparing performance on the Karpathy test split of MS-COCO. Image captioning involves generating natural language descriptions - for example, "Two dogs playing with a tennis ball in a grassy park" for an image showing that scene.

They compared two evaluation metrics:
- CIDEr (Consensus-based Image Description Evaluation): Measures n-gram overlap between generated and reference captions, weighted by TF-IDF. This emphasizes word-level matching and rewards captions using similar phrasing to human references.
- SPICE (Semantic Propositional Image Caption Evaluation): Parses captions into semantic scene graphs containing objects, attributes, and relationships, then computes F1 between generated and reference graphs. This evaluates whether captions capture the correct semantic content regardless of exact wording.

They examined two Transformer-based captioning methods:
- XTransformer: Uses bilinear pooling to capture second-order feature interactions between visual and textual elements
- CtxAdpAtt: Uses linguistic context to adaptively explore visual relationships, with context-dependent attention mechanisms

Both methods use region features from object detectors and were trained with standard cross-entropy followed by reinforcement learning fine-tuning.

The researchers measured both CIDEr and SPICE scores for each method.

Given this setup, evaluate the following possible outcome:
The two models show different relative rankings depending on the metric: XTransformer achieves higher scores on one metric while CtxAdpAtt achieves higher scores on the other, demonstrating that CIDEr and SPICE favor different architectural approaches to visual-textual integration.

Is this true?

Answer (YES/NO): YES